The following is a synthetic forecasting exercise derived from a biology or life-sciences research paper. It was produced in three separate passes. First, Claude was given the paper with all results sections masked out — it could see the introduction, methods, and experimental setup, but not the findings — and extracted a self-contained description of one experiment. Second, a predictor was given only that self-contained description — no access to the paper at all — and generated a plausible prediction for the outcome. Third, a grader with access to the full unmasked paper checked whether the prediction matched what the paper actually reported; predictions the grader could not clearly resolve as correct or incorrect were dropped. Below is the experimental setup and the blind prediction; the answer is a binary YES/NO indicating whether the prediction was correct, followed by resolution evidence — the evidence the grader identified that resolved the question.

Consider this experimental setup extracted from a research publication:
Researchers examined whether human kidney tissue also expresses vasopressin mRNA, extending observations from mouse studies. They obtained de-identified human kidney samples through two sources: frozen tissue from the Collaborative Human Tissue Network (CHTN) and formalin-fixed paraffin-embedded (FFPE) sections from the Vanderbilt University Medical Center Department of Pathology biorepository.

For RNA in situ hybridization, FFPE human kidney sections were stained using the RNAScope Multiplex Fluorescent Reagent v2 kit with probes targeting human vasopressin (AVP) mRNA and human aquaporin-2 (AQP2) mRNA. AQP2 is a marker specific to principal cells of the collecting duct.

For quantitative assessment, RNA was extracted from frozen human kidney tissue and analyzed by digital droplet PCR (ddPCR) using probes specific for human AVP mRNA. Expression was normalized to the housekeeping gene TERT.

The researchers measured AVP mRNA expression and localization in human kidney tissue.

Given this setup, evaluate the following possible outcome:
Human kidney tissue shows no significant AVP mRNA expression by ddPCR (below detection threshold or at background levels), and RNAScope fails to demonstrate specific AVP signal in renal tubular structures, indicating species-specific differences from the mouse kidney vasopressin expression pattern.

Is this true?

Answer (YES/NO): NO